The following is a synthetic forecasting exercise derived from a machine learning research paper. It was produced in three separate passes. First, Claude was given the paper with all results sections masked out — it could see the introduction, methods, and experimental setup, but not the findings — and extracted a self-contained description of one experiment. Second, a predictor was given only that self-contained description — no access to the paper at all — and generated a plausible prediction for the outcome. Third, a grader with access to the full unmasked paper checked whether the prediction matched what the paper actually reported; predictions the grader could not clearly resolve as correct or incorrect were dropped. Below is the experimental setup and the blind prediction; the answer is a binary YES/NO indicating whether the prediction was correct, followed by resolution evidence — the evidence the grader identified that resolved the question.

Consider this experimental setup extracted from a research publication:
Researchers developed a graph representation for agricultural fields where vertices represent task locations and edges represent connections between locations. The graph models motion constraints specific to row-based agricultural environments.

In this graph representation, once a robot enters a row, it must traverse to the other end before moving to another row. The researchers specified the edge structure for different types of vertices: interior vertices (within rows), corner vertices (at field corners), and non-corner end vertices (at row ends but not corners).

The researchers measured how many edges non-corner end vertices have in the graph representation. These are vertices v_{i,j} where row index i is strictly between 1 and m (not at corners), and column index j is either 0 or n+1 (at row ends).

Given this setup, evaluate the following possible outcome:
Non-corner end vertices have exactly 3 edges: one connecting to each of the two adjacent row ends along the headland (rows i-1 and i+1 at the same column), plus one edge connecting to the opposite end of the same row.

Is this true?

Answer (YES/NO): NO